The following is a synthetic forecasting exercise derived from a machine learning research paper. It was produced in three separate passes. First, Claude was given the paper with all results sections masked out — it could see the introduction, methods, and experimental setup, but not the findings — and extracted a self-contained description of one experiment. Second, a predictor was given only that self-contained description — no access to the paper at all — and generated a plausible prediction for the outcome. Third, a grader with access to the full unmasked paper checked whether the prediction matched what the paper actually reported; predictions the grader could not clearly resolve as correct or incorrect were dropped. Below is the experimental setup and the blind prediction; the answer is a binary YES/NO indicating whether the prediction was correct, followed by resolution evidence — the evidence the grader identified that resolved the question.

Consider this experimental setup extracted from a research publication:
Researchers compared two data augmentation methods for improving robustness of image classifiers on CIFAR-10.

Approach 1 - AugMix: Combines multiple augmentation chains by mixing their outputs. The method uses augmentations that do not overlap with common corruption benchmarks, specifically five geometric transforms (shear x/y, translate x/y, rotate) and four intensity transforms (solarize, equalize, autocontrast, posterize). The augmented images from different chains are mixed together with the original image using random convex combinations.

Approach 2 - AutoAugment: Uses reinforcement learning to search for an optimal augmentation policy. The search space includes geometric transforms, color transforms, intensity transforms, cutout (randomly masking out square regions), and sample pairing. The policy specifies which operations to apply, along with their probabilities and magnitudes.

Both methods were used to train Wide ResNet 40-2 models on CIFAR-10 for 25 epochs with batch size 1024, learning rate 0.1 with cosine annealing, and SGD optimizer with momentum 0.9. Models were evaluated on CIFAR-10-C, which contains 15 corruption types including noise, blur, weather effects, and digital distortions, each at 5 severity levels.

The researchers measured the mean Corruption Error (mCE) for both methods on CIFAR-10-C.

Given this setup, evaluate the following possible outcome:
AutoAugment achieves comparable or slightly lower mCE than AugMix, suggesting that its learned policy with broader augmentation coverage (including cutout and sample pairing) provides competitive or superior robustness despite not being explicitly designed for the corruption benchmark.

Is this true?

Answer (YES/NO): NO